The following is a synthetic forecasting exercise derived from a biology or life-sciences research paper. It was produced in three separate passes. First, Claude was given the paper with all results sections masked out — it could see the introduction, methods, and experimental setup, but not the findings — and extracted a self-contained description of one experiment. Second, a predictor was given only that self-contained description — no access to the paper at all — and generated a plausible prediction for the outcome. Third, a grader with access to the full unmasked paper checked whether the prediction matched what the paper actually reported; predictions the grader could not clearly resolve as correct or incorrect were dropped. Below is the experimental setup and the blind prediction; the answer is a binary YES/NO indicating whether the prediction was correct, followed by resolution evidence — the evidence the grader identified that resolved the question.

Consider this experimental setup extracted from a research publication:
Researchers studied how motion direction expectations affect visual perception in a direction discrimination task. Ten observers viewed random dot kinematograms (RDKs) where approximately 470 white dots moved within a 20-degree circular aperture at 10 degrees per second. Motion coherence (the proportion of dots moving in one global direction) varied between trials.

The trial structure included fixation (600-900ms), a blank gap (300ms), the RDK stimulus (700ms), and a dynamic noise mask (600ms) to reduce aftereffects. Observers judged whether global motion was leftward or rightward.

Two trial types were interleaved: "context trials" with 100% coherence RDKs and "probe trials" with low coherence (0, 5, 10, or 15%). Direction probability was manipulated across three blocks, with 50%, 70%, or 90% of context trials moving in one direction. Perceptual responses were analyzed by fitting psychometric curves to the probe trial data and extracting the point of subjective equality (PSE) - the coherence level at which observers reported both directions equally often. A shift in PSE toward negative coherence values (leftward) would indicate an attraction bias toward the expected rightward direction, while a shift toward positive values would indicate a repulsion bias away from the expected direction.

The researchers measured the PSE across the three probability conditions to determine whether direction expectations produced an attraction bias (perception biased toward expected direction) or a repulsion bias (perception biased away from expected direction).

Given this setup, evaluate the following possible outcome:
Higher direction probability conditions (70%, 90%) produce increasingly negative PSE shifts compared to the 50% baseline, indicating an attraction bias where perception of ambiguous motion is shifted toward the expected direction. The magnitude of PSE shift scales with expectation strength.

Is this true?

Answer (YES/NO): NO